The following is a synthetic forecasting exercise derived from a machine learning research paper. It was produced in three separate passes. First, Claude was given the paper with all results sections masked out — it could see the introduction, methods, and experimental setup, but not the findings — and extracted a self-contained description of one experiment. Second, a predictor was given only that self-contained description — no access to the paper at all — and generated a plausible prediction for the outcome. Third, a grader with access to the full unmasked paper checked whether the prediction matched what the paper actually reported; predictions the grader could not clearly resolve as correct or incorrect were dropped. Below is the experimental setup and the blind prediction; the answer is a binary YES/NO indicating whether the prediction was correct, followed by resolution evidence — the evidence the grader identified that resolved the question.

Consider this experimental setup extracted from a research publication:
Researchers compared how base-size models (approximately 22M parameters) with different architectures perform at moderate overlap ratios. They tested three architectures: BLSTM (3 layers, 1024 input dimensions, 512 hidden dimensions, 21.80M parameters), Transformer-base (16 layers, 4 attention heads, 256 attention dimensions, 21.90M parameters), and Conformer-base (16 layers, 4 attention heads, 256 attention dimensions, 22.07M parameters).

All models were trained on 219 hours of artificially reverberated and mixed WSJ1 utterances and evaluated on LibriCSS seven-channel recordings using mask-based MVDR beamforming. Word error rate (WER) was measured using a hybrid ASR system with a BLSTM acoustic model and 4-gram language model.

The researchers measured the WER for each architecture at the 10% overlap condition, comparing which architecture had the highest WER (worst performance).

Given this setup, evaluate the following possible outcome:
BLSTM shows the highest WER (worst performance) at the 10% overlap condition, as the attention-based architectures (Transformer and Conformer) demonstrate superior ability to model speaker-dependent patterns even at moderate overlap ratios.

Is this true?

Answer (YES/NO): NO